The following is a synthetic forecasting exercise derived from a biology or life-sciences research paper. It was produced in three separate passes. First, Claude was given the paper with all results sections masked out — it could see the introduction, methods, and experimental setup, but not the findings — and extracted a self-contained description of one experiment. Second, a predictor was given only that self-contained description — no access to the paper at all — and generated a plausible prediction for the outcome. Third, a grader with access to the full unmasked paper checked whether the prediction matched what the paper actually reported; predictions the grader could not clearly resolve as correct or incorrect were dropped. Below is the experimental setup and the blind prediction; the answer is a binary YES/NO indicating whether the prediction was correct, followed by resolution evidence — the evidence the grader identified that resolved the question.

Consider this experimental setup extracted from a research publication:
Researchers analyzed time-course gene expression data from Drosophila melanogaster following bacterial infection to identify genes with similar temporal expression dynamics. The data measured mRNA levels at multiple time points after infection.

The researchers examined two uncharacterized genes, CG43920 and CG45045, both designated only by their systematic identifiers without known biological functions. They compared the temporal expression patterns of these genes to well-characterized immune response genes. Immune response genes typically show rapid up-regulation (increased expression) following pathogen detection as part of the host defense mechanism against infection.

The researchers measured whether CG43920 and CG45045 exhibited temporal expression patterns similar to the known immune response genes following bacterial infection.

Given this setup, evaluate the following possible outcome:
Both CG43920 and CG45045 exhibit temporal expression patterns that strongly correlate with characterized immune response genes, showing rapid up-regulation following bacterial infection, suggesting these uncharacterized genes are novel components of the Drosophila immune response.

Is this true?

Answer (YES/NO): YES